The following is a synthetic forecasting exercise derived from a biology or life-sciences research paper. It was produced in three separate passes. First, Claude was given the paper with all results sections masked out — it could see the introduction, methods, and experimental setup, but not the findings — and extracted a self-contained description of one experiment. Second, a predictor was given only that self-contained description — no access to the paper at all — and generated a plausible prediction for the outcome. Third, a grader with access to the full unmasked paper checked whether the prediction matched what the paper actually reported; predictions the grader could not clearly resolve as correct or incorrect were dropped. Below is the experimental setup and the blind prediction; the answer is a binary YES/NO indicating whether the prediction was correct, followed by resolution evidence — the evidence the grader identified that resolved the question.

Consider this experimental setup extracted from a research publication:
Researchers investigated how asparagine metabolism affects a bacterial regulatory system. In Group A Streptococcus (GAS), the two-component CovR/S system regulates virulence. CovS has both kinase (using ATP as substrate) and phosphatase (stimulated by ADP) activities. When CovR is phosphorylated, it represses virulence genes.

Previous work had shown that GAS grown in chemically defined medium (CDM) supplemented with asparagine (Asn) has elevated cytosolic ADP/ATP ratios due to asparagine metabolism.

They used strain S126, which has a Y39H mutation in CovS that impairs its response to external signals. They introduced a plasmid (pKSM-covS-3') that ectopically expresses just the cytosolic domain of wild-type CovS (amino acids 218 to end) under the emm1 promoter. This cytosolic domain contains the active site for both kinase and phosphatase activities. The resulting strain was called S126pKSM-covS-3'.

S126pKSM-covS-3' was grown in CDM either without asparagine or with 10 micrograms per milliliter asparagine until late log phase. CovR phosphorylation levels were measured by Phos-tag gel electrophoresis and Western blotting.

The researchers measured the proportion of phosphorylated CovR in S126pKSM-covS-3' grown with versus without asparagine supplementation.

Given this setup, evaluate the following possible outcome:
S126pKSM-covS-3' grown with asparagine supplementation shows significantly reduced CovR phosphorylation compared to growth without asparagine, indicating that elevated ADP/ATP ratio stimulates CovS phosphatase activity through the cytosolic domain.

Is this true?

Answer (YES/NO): YES